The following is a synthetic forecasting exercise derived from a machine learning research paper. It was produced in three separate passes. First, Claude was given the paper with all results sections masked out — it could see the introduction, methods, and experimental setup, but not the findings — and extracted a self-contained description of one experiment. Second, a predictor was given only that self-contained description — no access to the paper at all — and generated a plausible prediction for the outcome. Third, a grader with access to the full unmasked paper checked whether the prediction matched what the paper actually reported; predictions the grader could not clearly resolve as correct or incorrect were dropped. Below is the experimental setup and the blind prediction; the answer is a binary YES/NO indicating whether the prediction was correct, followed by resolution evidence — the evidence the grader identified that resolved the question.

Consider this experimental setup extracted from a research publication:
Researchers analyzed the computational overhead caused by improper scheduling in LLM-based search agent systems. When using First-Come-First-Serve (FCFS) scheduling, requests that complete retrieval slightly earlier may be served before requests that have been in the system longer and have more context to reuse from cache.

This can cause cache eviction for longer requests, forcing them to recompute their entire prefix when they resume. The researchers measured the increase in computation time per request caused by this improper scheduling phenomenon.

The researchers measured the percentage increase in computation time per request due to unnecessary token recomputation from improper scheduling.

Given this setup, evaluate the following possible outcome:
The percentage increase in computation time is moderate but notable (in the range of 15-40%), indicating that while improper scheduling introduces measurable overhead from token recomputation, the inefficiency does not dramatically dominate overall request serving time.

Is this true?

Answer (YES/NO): NO